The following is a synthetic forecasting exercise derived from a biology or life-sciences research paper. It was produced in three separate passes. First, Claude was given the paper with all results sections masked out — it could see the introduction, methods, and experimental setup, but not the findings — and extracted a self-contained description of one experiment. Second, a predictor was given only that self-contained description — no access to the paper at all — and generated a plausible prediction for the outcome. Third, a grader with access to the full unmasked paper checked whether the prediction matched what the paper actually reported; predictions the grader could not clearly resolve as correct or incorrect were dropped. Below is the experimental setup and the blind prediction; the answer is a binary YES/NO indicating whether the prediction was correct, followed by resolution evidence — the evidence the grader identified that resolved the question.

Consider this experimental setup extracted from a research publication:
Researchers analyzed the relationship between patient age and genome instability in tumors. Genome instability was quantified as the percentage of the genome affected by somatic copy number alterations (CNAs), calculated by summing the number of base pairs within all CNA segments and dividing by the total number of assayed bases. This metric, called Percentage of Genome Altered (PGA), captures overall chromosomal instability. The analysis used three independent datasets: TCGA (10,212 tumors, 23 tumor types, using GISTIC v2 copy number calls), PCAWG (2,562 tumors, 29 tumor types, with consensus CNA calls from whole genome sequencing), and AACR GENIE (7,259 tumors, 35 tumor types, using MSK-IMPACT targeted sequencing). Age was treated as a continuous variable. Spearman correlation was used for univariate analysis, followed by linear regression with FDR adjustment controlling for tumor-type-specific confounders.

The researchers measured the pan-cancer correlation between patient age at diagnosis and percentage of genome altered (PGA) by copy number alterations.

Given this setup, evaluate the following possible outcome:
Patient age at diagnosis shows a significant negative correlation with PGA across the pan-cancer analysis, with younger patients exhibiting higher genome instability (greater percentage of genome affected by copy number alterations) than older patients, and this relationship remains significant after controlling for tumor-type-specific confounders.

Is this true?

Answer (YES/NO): NO